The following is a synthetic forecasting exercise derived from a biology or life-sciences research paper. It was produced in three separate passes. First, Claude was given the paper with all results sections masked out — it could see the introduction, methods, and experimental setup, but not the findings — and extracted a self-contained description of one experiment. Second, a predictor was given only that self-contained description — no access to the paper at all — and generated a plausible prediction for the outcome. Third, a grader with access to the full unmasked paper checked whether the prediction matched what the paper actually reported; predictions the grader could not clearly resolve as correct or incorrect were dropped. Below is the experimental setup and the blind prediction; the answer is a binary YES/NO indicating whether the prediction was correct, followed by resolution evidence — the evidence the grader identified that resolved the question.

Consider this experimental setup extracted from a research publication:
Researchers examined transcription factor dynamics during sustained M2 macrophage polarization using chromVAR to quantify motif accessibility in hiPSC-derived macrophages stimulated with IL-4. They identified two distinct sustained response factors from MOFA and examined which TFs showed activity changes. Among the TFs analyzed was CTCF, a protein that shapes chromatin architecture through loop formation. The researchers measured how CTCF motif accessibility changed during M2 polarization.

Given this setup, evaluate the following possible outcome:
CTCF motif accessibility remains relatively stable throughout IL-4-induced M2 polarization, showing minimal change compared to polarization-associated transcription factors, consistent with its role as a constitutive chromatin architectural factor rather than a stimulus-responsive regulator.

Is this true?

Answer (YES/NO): NO